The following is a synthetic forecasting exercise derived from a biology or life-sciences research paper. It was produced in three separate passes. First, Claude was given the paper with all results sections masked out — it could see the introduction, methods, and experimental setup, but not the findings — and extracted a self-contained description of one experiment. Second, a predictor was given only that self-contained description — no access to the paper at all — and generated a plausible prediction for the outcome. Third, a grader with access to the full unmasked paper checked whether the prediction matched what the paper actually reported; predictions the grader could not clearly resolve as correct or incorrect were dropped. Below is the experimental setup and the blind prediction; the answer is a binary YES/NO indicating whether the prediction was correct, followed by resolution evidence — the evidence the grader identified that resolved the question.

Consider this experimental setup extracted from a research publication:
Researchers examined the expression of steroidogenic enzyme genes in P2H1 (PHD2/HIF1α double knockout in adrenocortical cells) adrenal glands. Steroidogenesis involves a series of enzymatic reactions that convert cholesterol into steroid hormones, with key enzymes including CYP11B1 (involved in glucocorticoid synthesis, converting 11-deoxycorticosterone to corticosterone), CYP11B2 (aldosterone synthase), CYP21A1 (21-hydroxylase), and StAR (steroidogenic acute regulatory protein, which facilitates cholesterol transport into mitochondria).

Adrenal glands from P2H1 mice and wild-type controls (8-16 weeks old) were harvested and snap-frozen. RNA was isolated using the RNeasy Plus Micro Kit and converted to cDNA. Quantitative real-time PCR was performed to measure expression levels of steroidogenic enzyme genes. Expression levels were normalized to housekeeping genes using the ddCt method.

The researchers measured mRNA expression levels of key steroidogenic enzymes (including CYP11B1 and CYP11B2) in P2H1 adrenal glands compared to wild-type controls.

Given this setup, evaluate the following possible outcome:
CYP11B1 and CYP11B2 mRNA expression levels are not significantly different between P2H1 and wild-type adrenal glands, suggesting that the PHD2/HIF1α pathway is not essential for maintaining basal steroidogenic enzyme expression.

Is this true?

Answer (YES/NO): NO